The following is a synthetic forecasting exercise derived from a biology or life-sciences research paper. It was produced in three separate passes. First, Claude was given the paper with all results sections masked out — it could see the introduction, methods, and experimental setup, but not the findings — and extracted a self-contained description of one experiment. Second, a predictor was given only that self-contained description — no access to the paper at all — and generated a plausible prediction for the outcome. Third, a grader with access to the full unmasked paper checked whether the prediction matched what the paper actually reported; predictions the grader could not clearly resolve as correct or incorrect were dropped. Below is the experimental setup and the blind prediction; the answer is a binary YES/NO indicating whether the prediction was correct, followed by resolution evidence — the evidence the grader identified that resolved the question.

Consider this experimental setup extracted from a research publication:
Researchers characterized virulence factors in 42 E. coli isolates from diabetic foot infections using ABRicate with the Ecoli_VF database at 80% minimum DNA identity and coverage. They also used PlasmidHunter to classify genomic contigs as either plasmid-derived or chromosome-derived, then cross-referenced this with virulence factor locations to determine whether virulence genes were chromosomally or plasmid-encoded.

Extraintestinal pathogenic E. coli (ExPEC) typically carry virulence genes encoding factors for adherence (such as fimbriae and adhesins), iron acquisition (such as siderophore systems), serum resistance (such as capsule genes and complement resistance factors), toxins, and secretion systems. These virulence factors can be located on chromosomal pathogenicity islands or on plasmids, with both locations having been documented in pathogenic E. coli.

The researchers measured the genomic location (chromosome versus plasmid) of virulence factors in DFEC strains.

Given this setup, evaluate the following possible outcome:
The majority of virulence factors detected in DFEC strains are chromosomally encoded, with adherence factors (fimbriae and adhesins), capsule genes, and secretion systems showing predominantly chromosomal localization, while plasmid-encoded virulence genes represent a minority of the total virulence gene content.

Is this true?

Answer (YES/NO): NO